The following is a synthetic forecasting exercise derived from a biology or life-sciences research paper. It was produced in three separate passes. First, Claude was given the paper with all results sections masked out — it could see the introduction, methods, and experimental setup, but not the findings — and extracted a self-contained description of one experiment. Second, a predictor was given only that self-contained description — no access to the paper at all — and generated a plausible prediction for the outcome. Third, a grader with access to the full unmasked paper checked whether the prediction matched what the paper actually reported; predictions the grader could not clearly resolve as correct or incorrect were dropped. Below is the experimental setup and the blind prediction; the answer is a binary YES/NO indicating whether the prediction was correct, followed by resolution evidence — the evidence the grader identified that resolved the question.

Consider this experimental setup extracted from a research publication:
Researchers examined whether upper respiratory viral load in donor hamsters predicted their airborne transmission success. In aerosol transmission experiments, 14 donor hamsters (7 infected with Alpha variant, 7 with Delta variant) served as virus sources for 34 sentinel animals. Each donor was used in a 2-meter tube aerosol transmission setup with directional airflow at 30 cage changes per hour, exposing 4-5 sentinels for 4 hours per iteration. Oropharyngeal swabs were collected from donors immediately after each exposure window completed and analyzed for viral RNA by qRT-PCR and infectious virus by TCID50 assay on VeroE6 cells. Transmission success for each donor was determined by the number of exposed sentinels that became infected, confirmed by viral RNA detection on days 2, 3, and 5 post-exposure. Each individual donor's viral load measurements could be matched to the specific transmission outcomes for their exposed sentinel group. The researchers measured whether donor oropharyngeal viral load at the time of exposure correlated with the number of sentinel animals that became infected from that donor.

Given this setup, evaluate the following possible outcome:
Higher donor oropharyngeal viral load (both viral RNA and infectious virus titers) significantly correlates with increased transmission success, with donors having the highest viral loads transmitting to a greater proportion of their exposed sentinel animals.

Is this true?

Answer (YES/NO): NO